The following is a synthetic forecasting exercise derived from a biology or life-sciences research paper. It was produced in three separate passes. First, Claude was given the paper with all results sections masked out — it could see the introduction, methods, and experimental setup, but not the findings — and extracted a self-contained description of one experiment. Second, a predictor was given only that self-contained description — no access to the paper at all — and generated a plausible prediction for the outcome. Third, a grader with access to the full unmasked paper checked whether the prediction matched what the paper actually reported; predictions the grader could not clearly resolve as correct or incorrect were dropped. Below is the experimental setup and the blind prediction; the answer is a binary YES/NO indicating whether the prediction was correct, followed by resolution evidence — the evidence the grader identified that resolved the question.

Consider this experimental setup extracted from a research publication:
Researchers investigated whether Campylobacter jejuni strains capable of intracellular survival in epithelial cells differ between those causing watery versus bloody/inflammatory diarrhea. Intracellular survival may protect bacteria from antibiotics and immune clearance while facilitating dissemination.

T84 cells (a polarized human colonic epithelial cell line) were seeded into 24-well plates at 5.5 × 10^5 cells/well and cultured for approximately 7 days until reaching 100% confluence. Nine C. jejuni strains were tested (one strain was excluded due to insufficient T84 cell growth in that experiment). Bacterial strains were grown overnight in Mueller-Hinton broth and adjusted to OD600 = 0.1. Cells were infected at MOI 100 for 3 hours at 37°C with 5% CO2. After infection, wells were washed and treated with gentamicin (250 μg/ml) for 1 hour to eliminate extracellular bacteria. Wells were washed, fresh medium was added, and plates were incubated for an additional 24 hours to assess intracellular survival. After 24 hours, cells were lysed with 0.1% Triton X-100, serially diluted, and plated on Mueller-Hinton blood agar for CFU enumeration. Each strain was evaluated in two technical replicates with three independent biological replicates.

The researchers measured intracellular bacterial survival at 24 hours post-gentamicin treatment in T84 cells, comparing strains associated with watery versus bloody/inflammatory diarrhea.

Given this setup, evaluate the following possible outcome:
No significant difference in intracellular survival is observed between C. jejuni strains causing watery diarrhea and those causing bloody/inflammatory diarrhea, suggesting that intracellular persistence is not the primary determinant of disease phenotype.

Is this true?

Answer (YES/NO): NO